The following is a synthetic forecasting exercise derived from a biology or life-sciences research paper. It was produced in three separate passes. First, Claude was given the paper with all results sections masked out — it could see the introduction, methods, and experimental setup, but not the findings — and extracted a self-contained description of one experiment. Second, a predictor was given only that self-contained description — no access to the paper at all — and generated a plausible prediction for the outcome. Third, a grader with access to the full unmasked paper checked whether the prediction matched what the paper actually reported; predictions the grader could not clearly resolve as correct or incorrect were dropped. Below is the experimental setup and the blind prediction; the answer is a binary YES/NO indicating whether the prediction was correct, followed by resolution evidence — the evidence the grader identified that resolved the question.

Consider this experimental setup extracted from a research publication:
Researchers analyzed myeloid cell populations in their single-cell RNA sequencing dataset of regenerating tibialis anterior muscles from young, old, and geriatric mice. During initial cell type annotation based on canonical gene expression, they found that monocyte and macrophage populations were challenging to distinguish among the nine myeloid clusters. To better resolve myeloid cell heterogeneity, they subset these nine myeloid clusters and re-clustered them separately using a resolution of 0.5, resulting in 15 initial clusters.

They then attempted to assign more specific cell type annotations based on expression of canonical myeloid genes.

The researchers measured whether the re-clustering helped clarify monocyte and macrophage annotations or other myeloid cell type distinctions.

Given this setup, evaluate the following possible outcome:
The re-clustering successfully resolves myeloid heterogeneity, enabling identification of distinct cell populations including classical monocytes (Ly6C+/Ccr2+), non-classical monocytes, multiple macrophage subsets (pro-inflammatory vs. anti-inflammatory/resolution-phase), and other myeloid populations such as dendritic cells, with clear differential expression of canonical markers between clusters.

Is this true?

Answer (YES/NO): NO